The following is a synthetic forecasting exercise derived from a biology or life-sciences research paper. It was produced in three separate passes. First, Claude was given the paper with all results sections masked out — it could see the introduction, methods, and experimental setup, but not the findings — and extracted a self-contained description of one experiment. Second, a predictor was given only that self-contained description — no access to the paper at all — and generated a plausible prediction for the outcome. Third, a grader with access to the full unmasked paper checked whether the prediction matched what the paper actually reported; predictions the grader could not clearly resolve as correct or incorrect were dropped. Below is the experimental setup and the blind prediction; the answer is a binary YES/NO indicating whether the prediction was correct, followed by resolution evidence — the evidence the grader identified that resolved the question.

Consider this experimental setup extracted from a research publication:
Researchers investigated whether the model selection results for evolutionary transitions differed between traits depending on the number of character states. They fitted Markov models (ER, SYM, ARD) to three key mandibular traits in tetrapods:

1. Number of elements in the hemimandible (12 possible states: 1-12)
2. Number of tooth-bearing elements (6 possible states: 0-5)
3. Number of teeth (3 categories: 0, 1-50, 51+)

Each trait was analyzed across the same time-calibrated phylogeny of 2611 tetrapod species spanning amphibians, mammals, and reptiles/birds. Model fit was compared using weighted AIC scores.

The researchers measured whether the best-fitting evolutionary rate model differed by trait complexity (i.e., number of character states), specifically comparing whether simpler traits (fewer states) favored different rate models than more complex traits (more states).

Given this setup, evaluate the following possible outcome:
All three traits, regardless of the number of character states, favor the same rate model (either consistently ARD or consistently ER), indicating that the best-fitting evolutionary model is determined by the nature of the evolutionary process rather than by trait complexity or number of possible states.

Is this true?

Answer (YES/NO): NO